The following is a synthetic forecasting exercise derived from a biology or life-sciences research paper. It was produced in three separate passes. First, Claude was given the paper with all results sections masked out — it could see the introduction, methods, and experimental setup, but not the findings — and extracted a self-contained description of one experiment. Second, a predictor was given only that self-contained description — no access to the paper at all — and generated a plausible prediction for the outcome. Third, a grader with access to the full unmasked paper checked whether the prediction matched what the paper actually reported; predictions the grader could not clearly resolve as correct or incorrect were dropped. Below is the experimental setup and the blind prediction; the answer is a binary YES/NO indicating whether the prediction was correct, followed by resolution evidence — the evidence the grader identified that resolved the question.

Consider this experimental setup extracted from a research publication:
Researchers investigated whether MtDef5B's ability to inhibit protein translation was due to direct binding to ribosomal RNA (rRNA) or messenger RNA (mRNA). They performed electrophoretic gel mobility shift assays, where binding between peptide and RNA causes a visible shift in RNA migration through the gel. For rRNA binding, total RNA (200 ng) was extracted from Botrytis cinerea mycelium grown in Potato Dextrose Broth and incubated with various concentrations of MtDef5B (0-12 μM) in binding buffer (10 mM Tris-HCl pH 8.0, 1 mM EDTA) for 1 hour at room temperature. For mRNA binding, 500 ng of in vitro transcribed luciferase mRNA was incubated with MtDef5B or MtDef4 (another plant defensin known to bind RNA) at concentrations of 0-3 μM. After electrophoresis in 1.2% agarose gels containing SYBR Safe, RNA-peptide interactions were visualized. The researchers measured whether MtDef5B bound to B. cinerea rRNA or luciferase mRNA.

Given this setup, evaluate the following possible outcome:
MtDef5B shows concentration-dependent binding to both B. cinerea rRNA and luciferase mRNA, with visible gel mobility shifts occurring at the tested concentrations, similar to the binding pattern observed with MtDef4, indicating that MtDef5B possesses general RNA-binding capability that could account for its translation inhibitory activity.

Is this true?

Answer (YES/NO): NO